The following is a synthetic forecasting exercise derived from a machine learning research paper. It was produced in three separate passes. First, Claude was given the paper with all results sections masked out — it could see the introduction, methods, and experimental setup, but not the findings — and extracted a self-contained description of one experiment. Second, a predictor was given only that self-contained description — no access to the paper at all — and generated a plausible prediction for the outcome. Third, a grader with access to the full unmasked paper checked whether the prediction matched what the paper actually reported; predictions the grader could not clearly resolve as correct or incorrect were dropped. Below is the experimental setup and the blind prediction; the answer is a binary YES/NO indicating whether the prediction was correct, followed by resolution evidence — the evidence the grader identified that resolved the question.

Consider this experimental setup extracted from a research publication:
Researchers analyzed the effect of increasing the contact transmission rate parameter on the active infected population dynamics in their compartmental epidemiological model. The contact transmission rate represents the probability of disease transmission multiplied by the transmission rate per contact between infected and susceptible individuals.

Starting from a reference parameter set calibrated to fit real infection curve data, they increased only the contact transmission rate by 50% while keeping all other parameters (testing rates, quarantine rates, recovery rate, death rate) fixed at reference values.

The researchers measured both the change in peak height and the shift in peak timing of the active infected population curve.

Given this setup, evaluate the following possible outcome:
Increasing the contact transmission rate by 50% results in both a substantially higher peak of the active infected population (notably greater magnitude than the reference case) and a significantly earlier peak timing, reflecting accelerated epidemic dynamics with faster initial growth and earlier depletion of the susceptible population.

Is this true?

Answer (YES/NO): YES